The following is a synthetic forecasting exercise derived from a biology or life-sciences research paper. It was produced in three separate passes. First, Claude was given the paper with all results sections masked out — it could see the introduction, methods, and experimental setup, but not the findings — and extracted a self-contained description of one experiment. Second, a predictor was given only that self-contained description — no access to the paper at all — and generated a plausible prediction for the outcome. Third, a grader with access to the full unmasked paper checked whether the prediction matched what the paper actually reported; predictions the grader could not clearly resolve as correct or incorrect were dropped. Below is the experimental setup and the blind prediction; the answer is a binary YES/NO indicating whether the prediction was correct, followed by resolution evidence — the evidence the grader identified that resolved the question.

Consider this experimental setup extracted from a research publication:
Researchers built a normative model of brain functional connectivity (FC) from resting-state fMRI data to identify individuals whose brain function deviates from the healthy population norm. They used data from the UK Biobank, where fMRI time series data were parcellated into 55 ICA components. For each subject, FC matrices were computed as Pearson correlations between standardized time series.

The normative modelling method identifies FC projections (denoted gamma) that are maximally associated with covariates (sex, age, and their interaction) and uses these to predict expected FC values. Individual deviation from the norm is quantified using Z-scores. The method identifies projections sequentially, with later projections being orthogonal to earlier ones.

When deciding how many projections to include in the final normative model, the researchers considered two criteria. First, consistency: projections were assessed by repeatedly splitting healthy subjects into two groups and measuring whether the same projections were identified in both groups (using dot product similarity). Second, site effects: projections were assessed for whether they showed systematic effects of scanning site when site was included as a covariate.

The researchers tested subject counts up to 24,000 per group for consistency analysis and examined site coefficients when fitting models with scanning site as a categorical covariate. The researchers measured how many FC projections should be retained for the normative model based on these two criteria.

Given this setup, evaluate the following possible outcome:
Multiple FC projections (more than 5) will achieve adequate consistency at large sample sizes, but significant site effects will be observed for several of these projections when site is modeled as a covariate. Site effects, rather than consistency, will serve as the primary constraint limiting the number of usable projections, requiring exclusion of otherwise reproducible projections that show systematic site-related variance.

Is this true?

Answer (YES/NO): NO